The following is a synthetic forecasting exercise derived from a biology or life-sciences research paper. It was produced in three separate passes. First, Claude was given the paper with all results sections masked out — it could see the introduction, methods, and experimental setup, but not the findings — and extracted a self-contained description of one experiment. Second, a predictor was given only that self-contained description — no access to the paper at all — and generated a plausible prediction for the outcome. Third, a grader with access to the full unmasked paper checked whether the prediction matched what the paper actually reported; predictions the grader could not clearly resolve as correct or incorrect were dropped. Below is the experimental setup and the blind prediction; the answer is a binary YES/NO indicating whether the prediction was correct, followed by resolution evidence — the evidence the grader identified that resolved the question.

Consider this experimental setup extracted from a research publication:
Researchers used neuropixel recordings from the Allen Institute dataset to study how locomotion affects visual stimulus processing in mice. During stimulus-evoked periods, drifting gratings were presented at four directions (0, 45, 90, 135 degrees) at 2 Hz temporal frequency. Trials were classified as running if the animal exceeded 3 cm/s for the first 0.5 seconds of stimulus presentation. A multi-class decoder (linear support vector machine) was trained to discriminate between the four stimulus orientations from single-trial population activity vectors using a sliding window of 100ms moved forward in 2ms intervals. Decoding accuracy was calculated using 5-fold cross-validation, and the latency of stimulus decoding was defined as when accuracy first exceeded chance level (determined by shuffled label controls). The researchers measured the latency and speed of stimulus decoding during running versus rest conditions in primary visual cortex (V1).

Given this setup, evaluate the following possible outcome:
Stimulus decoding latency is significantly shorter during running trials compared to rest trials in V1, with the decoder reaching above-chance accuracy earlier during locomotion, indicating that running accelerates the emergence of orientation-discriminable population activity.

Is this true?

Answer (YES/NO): YES